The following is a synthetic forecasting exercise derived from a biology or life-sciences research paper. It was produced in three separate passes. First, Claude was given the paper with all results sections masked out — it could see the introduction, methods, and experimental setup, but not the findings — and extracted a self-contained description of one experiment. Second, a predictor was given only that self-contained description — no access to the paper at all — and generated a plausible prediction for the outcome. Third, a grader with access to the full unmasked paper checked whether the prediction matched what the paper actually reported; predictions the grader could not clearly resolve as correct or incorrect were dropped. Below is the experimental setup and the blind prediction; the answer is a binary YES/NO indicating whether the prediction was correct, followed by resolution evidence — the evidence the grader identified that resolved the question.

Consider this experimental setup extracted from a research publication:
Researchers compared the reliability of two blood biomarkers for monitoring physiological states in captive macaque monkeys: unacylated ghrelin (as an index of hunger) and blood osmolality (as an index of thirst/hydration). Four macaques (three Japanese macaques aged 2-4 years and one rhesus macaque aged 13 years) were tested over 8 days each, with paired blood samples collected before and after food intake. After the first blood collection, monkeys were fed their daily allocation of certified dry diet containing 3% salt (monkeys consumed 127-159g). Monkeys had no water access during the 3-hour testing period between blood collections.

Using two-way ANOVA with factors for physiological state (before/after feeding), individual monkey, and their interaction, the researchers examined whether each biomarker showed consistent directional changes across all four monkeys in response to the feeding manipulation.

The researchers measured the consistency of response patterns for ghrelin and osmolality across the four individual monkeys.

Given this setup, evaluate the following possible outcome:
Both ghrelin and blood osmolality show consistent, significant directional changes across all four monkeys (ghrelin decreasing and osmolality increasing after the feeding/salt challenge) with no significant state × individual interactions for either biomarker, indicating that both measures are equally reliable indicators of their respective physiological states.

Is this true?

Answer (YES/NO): NO